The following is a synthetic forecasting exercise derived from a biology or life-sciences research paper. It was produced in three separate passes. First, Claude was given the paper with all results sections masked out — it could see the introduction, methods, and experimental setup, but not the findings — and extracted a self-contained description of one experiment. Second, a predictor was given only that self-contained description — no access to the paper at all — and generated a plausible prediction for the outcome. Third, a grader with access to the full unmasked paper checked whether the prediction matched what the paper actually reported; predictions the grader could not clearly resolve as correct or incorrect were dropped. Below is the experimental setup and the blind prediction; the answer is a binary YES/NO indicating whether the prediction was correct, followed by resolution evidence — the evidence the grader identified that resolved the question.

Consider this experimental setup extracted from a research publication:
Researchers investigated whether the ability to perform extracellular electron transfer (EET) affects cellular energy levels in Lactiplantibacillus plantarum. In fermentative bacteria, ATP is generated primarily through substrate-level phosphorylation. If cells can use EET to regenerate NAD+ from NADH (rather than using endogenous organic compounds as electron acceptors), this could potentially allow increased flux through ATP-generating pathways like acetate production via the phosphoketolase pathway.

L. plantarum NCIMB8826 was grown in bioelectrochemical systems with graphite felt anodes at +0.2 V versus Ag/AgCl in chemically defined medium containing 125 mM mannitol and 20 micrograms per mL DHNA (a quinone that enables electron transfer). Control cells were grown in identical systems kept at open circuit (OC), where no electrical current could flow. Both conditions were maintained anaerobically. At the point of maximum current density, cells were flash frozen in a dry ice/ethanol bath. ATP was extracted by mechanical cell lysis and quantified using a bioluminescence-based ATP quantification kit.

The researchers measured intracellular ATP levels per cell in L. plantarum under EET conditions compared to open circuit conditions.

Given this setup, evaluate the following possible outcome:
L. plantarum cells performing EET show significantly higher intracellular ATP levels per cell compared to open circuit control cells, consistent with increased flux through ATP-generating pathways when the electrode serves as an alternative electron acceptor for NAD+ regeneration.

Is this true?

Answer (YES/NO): YES